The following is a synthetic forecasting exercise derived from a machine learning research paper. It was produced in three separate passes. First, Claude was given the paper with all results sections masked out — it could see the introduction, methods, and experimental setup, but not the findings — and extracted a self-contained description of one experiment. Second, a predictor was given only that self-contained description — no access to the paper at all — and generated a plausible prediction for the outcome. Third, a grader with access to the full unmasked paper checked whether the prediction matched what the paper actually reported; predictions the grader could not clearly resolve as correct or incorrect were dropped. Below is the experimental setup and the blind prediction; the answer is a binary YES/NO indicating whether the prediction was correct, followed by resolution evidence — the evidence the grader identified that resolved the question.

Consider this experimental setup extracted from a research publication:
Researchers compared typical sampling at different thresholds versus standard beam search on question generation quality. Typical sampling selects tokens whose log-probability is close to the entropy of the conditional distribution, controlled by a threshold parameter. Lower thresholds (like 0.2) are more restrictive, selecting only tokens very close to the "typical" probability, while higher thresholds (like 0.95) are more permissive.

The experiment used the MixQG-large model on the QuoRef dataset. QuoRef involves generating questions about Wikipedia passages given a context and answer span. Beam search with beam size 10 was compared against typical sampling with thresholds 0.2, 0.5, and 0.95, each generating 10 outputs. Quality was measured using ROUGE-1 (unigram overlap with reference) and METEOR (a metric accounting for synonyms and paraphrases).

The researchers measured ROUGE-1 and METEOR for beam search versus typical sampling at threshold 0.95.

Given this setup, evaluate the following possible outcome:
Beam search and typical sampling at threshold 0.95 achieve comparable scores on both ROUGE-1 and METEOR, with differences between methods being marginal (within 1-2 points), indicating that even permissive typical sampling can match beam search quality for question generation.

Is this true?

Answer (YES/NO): NO